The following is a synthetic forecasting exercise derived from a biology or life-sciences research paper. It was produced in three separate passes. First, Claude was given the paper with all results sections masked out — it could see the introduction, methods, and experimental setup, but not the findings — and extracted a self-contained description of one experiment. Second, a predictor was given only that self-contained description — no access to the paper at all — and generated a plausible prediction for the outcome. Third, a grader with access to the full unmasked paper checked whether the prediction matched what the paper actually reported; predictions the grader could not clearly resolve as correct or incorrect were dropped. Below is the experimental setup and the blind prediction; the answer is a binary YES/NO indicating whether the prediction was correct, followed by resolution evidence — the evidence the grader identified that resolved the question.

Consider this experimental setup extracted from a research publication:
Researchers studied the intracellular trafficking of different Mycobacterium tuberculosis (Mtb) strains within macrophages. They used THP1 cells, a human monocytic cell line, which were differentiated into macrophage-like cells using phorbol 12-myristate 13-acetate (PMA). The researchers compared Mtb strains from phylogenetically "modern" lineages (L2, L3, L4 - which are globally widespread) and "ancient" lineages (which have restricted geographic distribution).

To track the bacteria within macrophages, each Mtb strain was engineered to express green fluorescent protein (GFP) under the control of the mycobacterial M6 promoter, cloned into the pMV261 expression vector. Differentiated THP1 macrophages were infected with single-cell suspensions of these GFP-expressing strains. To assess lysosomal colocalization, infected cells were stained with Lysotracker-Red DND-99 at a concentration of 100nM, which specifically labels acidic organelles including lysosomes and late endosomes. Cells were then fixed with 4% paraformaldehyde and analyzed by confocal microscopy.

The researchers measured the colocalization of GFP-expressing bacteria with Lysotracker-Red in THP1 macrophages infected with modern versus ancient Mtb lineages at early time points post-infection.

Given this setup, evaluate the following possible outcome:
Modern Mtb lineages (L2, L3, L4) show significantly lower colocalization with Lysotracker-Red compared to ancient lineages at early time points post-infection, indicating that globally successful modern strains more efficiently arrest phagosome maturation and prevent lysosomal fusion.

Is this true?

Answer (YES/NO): NO